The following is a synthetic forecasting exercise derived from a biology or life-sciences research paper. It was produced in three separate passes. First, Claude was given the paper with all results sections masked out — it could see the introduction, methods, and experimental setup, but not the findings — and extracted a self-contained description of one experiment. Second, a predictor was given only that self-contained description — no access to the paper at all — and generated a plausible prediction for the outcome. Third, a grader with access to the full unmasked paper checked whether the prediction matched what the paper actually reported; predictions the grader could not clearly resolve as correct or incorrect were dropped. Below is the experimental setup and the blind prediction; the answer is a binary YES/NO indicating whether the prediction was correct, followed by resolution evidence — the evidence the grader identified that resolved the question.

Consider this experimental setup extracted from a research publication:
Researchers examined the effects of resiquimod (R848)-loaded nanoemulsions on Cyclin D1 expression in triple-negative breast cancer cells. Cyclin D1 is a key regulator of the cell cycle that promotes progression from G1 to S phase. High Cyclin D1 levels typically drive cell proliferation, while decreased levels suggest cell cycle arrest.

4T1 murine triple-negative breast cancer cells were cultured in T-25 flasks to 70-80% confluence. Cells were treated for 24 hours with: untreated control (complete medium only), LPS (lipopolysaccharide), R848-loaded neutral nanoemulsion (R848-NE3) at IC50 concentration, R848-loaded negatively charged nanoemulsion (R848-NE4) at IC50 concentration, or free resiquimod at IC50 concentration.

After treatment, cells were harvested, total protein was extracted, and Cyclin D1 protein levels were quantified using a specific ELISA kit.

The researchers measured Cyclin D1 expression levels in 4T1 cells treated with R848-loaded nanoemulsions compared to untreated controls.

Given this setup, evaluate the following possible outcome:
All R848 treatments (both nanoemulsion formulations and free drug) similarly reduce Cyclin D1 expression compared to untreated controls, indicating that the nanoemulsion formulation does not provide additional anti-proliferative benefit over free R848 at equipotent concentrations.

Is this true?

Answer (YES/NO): NO